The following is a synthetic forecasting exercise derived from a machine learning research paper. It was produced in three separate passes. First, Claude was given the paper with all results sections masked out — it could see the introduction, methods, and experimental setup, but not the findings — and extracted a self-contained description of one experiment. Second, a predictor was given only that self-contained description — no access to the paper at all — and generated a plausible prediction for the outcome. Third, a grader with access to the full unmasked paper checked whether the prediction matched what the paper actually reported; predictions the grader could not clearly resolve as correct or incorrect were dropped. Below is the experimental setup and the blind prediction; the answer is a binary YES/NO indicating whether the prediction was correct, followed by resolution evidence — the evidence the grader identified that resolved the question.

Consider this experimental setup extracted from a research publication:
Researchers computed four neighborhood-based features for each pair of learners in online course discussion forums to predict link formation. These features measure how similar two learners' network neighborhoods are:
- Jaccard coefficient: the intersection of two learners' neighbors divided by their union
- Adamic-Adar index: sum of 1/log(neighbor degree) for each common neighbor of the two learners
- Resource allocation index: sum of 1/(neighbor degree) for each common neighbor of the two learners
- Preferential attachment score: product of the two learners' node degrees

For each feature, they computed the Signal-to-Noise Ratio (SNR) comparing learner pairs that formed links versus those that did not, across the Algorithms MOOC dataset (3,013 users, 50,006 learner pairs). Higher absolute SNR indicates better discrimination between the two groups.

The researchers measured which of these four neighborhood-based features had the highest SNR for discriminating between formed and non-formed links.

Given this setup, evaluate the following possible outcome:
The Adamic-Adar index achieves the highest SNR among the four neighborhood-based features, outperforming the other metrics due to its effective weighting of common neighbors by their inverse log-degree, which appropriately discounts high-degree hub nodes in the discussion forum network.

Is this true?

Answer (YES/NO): NO